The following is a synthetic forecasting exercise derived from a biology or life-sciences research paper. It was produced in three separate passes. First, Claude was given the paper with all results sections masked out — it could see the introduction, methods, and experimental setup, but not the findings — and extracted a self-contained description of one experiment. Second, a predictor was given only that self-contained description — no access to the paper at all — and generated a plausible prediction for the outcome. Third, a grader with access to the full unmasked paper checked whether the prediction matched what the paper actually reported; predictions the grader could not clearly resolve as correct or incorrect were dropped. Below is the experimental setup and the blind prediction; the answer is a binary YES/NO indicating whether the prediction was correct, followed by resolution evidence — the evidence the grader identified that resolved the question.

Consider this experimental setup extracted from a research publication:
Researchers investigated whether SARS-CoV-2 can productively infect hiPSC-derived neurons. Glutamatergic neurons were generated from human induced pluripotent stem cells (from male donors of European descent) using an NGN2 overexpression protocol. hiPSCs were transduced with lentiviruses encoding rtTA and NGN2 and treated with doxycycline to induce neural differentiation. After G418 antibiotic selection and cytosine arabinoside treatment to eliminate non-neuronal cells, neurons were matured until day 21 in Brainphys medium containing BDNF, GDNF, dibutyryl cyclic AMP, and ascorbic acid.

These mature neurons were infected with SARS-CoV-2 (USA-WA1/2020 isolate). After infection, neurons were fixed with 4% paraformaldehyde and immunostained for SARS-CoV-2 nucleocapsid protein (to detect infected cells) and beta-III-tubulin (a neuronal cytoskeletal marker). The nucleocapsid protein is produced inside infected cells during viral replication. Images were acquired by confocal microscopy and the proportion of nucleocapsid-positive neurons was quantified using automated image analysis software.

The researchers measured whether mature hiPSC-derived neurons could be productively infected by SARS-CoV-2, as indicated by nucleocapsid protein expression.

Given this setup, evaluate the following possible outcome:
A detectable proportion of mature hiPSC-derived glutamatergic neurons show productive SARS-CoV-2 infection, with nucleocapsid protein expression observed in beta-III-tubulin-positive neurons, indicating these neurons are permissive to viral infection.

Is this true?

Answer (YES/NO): YES